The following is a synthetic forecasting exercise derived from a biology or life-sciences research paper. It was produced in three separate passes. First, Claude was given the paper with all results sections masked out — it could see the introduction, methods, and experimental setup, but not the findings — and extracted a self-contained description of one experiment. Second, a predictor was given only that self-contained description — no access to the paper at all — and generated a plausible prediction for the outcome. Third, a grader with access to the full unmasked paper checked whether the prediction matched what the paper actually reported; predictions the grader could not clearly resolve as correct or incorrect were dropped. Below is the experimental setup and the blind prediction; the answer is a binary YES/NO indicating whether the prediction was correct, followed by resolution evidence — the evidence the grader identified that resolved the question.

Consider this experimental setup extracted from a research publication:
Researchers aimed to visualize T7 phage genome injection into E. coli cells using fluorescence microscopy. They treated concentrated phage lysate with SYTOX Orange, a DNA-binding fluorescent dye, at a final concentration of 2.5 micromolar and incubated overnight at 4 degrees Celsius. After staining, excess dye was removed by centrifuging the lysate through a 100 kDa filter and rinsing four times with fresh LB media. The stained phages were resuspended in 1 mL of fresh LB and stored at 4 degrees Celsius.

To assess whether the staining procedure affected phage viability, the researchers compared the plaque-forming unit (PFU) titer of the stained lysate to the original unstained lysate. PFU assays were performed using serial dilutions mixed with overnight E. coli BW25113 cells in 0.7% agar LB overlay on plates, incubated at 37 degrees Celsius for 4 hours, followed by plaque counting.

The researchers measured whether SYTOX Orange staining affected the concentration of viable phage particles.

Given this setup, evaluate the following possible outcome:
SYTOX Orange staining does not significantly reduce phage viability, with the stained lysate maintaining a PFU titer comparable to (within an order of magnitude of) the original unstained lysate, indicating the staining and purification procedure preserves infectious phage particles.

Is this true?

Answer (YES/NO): YES